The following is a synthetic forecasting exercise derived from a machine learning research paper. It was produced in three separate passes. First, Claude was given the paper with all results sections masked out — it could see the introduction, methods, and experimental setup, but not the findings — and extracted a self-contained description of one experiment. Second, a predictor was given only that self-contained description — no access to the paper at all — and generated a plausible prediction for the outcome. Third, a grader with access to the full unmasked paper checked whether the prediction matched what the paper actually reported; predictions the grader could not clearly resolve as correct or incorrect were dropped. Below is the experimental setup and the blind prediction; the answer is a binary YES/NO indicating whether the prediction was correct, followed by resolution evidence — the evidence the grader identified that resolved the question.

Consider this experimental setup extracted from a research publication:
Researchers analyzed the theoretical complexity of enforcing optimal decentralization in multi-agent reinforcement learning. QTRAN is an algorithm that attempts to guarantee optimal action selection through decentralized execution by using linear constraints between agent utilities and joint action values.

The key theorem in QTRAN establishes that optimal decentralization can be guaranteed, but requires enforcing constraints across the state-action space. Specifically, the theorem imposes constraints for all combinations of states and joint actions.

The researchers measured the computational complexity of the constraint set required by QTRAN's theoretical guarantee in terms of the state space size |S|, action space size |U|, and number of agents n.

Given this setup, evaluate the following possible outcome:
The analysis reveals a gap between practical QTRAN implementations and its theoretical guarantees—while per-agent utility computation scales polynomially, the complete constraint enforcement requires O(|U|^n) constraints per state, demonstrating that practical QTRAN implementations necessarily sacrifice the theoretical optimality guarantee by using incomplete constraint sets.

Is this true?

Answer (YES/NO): NO